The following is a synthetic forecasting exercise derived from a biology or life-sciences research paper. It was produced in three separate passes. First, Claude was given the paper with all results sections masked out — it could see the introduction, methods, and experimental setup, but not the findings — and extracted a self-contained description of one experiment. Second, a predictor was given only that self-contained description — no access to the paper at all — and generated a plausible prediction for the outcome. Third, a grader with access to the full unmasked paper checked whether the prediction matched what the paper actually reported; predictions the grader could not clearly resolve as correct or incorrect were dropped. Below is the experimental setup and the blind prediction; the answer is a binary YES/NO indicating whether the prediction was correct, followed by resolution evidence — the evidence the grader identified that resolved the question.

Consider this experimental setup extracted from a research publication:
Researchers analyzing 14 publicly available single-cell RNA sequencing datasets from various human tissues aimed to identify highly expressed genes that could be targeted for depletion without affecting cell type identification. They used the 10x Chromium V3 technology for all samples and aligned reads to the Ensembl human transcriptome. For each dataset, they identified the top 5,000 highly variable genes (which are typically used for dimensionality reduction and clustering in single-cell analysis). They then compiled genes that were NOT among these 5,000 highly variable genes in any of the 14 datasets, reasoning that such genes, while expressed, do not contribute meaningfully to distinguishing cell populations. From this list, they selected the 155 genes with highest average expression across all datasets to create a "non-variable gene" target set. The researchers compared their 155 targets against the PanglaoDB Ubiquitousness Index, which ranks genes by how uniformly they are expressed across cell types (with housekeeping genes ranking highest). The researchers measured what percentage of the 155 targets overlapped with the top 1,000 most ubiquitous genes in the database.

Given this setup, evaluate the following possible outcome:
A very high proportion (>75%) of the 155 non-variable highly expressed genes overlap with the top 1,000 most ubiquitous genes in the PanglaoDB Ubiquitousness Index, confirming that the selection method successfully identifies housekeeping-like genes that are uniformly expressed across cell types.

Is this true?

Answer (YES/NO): NO